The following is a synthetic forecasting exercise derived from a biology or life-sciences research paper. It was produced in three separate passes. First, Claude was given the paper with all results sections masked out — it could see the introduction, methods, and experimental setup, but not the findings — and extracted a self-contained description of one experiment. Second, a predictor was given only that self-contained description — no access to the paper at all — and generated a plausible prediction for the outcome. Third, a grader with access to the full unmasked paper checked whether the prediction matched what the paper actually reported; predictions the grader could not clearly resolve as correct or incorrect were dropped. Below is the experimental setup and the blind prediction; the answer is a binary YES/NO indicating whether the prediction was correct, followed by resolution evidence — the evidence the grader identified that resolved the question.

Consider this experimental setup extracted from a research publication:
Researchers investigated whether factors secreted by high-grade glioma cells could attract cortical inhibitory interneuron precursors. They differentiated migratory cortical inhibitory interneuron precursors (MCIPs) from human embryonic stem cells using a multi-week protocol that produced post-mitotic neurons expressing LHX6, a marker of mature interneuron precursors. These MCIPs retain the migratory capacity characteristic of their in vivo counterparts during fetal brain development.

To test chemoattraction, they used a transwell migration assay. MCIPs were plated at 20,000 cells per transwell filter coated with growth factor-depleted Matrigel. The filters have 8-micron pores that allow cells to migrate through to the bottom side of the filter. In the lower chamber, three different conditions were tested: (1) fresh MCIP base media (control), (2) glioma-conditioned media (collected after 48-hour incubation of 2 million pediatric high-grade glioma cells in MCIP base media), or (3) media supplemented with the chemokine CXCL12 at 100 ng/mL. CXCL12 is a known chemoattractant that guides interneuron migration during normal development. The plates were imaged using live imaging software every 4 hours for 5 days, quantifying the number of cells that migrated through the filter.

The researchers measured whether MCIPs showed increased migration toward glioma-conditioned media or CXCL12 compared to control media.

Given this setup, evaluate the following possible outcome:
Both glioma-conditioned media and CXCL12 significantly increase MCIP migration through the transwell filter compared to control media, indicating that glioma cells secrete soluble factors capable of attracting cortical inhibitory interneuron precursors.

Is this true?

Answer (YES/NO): YES